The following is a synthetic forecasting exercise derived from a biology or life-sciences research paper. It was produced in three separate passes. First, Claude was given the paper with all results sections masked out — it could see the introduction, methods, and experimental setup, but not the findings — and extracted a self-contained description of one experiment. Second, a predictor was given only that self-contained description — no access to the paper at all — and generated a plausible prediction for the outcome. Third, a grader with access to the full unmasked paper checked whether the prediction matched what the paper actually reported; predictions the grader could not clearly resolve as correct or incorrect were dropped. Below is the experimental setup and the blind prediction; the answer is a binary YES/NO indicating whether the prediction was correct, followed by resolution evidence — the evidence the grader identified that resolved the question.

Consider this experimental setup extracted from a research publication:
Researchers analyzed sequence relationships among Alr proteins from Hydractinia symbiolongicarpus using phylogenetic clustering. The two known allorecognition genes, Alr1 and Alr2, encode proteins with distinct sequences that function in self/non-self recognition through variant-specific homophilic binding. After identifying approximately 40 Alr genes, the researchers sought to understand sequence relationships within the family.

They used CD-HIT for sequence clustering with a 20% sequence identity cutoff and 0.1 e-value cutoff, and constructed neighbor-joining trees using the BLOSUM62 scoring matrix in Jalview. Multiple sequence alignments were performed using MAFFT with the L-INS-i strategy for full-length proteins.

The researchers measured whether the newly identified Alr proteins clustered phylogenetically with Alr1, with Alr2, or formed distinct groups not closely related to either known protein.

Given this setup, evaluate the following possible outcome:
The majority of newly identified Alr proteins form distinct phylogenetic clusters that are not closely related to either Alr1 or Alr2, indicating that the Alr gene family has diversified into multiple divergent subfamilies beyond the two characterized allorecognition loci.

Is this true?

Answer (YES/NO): NO